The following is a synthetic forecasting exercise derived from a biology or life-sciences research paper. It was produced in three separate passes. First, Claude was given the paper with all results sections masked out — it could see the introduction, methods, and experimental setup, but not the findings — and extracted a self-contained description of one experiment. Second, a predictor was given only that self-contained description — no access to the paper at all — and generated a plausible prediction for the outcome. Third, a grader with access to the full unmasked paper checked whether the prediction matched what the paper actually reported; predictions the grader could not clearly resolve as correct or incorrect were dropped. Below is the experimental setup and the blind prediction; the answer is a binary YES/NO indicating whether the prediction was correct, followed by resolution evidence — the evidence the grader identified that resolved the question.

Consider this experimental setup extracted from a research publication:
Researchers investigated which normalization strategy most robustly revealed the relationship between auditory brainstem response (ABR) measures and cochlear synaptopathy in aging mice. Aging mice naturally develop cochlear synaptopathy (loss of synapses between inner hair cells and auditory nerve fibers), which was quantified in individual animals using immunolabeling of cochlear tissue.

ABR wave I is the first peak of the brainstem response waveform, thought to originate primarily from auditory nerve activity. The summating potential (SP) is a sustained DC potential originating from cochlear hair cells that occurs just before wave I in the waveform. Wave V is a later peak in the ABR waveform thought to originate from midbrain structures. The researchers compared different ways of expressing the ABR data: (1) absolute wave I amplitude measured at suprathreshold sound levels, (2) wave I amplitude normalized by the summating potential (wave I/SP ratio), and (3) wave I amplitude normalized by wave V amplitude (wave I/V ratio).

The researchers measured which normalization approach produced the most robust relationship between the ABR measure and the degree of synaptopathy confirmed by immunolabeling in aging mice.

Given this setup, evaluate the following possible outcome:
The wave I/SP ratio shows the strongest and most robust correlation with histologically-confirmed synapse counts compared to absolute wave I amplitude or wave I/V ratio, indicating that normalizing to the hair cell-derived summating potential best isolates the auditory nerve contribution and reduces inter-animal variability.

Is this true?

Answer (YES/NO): YES